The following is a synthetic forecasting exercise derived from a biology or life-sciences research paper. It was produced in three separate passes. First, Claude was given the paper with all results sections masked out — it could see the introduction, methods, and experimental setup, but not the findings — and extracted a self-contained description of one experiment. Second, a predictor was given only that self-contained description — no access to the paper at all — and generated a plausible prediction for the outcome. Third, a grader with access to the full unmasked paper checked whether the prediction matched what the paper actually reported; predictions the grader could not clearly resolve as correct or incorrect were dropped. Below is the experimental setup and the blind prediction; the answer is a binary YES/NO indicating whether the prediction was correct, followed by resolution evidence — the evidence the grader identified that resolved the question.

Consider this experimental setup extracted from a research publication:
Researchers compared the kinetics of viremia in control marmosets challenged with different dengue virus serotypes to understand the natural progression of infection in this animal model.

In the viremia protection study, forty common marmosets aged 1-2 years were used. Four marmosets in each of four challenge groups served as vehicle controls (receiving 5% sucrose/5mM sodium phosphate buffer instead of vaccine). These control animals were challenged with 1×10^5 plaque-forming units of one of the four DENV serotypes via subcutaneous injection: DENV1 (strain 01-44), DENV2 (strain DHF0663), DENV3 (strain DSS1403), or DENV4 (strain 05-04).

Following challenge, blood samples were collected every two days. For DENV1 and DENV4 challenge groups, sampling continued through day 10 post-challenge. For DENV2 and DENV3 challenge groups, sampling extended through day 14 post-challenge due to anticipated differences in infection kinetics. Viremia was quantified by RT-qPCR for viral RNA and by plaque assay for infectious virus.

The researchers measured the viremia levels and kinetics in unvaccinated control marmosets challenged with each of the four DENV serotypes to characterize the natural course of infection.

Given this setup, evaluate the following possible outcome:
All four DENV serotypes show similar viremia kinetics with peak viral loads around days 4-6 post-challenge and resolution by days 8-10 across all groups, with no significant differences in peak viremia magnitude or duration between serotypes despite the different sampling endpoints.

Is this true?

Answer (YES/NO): NO